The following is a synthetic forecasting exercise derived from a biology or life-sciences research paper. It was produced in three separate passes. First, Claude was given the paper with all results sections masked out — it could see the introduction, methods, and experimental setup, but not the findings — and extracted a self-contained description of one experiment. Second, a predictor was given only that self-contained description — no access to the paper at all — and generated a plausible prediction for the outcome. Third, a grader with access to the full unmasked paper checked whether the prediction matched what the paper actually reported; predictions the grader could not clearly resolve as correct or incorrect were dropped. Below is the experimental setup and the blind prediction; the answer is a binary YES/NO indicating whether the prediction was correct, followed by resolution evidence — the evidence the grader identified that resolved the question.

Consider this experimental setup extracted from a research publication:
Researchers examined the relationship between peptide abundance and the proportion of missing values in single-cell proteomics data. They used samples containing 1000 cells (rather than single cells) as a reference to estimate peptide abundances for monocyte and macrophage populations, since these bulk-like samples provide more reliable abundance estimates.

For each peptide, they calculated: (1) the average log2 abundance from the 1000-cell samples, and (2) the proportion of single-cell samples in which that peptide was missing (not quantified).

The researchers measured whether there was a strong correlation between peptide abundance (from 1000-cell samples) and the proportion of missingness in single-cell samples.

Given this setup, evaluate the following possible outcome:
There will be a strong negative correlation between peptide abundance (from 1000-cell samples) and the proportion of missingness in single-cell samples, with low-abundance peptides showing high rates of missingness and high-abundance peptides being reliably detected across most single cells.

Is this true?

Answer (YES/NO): NO